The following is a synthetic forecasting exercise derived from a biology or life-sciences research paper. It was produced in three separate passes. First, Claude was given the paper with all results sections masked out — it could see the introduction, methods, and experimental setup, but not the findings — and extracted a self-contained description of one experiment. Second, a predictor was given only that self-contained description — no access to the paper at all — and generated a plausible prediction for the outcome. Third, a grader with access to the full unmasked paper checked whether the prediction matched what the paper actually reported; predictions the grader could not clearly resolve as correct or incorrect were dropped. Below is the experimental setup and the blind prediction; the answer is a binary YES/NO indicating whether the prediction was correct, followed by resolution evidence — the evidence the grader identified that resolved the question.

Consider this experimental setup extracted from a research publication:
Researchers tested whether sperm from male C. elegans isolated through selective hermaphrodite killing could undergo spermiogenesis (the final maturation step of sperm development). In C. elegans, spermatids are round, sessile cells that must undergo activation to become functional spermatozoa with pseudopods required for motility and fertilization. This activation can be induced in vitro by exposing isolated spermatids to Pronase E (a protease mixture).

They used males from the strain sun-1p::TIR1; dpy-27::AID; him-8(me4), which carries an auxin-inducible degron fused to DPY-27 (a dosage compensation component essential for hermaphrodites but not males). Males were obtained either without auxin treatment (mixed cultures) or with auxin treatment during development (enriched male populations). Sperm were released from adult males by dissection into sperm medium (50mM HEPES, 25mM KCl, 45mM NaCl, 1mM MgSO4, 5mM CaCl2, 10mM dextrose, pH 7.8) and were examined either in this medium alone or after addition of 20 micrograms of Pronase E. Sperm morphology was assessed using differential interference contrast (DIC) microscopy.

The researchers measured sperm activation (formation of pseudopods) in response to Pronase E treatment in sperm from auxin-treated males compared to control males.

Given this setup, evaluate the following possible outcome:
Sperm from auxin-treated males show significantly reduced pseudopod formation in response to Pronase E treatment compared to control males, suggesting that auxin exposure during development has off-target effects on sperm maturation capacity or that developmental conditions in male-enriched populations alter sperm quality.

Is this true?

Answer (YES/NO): NO